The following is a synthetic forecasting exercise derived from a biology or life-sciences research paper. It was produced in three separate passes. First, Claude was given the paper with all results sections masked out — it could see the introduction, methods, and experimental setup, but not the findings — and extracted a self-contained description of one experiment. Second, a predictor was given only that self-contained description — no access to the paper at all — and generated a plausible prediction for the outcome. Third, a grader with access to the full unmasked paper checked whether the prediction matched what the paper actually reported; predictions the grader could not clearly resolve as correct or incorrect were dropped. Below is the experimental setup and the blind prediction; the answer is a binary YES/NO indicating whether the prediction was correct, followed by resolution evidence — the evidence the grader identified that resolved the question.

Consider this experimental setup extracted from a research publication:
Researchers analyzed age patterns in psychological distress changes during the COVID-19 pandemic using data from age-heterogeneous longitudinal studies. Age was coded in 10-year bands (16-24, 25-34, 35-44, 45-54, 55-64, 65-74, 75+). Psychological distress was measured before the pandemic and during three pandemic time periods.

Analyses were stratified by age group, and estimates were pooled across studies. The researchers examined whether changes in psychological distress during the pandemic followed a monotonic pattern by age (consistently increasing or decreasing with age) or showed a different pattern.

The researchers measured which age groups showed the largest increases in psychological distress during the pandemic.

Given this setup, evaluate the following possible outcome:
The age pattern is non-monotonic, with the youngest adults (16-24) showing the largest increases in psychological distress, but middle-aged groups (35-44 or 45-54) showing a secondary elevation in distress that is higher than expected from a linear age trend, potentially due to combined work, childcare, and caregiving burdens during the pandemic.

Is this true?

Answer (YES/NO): NO